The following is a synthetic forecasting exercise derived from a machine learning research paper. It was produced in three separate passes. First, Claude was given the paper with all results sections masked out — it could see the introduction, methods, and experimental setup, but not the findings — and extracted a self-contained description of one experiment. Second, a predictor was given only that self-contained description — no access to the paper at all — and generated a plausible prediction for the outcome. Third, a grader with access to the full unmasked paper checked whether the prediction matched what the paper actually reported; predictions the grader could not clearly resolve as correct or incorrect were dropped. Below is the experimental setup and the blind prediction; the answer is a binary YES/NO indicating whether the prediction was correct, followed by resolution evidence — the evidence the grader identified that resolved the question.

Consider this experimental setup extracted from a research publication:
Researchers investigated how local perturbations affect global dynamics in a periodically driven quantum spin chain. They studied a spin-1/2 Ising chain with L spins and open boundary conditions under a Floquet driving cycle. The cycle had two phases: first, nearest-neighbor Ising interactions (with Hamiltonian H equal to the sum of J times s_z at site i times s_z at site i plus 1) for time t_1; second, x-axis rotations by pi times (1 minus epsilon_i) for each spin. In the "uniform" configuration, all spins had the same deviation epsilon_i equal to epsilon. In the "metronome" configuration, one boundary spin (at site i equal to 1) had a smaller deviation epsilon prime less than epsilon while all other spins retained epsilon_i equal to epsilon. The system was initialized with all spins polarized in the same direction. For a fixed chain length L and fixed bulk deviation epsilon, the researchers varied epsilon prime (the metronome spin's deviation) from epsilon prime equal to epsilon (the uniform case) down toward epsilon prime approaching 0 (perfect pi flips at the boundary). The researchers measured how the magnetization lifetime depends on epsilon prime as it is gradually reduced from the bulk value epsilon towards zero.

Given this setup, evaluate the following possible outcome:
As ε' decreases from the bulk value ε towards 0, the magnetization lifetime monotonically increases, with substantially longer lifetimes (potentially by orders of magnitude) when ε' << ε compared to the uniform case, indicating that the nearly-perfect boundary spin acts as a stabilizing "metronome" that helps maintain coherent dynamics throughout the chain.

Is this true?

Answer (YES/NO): YES